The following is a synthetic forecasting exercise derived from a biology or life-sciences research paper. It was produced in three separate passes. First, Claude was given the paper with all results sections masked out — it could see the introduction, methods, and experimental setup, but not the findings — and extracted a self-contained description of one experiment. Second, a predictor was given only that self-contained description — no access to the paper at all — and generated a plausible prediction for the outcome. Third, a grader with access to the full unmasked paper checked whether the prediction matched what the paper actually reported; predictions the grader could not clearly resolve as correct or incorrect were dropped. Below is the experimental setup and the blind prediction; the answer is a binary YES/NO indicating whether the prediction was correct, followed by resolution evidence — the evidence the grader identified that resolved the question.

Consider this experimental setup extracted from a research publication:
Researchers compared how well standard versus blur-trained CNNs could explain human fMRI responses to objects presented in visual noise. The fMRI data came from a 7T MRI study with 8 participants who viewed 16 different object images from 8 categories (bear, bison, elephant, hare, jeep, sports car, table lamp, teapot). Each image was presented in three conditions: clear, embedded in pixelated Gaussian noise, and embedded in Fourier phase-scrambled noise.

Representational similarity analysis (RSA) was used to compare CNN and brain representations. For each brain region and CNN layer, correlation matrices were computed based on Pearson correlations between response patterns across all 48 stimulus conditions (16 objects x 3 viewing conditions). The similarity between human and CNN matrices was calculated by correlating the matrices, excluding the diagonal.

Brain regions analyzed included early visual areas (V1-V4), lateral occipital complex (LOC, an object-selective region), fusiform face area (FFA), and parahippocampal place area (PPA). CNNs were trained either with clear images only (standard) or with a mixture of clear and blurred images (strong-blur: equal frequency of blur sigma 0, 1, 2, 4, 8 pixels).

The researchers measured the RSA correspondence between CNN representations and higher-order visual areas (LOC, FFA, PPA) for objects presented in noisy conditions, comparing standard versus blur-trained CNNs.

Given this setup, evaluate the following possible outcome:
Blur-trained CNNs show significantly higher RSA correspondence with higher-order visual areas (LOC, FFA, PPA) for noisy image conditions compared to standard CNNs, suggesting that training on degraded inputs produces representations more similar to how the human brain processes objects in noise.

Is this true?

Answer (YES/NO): NO